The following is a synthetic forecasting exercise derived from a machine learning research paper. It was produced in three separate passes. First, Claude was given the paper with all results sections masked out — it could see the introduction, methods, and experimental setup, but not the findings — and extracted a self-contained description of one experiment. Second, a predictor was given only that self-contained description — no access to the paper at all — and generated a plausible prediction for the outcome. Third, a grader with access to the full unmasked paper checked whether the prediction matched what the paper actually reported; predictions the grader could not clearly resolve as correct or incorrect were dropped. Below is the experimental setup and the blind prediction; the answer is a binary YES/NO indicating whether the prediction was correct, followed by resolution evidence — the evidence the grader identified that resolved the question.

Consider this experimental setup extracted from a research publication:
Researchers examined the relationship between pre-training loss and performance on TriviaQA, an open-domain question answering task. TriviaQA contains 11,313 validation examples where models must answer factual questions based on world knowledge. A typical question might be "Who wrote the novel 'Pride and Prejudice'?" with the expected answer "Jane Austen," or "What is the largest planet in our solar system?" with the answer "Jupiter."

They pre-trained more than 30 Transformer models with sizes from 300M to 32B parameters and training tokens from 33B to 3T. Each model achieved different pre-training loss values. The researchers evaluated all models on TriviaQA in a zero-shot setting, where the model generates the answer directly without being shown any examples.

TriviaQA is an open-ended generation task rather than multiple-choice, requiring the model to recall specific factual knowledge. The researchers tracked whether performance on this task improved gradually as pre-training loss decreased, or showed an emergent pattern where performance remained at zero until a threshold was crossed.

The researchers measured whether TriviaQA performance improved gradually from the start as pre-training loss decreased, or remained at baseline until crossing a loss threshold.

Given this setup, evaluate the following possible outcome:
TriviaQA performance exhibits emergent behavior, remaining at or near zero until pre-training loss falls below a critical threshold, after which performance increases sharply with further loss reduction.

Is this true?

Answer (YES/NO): NO